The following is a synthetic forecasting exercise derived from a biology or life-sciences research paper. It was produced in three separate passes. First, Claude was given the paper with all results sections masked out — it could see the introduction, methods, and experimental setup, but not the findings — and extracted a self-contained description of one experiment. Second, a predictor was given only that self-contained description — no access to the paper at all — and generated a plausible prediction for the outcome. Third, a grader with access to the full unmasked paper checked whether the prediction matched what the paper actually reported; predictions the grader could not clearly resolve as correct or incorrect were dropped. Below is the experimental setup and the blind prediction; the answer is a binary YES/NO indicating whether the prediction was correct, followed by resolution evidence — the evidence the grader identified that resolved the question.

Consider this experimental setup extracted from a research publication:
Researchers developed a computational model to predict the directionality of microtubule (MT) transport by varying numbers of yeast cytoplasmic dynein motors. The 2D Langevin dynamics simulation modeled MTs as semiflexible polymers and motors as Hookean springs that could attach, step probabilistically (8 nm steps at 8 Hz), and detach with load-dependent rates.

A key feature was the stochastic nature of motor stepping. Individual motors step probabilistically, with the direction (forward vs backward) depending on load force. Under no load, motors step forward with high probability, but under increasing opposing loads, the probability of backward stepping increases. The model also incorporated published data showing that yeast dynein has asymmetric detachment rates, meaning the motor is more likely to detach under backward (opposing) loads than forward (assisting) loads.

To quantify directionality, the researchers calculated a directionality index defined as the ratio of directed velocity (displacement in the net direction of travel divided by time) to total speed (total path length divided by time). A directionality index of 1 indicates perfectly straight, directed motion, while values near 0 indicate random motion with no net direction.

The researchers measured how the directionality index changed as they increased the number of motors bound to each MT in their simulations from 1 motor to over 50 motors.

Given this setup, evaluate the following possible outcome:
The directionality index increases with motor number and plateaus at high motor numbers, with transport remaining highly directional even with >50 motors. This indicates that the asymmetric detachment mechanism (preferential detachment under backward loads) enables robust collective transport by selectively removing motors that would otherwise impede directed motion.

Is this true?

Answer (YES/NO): YES